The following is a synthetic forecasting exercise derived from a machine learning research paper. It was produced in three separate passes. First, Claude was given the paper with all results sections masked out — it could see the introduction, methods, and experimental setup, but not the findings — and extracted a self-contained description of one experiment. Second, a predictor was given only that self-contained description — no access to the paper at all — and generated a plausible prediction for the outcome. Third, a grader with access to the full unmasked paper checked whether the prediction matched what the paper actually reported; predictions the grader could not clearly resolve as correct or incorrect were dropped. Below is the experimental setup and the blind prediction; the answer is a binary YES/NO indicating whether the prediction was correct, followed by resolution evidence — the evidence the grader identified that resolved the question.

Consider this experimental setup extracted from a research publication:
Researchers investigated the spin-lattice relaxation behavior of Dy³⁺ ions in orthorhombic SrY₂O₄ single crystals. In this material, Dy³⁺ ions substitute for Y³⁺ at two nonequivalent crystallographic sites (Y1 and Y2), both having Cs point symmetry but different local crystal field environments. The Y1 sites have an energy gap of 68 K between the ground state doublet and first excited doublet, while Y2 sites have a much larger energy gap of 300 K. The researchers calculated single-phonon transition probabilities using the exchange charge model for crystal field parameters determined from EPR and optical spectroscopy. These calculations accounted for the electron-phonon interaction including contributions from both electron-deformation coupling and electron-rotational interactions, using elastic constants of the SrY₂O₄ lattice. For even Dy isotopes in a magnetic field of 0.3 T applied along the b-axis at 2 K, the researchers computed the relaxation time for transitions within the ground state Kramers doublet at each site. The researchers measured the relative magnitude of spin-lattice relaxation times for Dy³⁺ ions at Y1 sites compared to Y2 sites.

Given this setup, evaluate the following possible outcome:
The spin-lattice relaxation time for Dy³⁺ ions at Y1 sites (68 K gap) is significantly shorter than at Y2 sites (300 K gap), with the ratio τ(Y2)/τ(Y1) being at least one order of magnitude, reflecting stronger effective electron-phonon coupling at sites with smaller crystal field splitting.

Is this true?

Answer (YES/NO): YES